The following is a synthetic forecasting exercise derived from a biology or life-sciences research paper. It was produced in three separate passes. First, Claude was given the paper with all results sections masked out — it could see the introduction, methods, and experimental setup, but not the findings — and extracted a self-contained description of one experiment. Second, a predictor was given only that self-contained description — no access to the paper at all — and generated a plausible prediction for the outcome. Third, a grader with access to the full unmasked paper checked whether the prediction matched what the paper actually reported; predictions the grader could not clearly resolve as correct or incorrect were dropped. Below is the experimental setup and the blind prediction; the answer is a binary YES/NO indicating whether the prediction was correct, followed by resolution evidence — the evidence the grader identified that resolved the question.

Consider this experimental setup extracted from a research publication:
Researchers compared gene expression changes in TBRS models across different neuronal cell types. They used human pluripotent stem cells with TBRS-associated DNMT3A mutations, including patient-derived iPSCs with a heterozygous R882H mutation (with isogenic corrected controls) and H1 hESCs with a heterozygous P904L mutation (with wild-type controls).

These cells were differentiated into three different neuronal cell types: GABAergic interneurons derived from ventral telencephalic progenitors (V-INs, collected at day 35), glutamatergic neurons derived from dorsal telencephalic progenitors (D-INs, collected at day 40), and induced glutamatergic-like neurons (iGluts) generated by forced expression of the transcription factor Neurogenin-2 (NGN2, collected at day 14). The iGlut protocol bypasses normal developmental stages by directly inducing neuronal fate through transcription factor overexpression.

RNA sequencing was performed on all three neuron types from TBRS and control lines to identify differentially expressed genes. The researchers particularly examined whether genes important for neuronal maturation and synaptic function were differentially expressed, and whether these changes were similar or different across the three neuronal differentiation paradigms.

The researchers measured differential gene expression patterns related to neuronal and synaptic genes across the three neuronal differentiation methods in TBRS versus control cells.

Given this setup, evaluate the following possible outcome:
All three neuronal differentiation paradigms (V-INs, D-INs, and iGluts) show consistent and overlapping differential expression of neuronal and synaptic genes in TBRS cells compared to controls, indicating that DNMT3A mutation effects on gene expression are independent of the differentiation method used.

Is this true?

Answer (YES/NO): NO